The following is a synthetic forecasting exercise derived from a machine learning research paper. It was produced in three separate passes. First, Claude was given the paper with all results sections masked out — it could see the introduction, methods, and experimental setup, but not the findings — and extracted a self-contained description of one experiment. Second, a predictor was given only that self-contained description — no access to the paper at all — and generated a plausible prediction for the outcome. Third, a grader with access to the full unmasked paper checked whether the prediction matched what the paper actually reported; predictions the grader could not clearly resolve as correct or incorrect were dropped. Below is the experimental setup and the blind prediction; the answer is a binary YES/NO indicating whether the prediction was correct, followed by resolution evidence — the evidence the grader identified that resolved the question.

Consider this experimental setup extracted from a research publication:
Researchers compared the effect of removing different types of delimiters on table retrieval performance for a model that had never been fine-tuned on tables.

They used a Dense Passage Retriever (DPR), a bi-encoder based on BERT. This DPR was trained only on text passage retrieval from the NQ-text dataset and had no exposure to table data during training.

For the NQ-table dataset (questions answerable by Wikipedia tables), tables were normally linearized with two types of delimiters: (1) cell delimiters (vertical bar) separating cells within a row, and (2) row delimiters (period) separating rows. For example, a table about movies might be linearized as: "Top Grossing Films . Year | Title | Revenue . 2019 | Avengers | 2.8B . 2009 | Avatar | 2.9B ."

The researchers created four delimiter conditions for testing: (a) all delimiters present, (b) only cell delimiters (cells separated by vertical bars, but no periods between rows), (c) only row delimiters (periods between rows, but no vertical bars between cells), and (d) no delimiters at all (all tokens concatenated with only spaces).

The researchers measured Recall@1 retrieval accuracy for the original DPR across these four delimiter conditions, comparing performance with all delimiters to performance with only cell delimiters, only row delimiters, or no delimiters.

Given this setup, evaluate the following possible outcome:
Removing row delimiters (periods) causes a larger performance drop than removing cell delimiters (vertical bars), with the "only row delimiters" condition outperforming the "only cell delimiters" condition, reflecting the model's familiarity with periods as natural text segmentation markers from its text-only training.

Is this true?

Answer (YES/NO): NO